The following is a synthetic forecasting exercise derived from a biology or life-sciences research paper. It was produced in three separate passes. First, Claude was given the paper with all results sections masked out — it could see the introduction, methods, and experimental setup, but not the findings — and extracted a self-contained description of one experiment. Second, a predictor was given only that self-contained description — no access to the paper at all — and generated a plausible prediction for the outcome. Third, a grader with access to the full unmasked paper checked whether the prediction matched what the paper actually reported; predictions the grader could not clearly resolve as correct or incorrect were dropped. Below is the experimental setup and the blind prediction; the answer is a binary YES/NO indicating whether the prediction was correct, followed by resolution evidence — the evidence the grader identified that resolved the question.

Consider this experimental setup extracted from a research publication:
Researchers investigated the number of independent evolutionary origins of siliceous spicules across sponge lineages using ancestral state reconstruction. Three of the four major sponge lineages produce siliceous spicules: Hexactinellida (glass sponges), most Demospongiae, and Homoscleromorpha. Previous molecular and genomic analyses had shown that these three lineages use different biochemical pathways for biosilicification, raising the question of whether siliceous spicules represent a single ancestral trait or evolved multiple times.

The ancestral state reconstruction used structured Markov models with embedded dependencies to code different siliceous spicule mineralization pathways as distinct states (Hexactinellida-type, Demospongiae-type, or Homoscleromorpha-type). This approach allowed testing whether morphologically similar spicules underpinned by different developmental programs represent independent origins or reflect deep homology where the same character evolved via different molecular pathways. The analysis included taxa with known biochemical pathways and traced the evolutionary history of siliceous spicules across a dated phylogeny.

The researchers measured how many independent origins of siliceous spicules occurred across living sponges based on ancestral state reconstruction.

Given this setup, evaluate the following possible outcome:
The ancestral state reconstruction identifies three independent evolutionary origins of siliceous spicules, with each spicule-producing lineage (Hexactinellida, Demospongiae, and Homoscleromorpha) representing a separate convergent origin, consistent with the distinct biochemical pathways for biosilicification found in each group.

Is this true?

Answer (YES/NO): NO